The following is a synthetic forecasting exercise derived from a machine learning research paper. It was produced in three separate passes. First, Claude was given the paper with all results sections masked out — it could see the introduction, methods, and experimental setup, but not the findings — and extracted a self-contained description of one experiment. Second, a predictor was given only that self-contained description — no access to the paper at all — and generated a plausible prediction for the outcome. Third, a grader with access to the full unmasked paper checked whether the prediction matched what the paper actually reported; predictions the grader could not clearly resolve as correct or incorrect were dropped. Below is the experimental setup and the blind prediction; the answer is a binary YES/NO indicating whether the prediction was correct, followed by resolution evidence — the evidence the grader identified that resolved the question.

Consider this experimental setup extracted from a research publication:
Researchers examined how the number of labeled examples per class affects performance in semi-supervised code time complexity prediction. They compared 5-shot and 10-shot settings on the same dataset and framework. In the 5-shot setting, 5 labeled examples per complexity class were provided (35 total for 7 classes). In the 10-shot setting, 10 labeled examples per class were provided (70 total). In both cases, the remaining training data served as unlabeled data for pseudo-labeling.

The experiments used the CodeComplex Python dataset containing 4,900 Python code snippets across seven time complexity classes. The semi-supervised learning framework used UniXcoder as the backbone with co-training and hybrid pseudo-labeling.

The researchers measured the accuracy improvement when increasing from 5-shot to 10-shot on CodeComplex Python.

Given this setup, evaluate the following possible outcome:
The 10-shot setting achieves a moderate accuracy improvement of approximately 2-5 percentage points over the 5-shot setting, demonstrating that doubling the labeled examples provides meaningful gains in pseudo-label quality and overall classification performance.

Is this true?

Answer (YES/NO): NO